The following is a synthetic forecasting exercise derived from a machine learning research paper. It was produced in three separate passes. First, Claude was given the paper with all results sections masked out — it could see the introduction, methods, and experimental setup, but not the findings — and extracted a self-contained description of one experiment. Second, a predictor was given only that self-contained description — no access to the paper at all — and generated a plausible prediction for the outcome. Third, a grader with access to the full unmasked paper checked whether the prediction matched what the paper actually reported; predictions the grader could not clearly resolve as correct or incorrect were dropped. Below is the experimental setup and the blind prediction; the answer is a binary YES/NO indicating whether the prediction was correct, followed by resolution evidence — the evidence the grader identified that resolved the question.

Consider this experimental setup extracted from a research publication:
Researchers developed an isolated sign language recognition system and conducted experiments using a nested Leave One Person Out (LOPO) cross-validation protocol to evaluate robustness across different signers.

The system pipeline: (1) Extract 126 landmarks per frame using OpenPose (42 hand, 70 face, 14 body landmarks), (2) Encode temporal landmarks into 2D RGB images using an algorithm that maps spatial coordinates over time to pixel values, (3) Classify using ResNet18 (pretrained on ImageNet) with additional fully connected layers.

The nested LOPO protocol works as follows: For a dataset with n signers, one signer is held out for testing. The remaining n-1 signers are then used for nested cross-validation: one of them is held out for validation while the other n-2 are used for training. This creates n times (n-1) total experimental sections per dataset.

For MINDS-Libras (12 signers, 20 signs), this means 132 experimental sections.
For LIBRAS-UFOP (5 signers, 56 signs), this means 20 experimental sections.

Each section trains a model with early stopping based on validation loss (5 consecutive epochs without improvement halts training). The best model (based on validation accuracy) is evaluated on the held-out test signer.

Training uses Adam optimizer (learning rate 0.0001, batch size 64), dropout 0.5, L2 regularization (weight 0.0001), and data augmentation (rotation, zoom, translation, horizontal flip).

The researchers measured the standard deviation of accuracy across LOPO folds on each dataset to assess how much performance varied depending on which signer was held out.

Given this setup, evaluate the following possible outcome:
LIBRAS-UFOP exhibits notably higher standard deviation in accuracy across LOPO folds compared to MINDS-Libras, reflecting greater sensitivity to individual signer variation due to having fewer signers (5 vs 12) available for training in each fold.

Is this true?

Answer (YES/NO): NO